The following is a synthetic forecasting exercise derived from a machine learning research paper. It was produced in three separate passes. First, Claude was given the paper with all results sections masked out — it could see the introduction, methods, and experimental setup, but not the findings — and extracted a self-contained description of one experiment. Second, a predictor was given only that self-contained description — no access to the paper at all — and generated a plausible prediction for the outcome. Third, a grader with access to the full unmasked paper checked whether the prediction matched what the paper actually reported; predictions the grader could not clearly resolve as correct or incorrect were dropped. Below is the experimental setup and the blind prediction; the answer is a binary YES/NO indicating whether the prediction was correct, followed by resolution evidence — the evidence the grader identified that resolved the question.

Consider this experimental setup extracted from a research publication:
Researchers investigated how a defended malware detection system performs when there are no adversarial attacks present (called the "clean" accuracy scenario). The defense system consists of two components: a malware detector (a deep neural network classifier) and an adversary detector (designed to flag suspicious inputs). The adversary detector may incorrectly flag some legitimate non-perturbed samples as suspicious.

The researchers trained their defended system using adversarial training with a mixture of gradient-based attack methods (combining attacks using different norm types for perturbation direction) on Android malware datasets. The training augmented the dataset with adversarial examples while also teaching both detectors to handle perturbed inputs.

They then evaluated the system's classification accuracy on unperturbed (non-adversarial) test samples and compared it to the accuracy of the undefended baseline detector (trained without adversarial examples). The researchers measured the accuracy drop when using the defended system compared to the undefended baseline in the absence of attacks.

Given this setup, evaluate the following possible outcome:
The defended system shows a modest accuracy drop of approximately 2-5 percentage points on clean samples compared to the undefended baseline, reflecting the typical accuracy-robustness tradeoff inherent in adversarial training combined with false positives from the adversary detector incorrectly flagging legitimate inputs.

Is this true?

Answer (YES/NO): NO